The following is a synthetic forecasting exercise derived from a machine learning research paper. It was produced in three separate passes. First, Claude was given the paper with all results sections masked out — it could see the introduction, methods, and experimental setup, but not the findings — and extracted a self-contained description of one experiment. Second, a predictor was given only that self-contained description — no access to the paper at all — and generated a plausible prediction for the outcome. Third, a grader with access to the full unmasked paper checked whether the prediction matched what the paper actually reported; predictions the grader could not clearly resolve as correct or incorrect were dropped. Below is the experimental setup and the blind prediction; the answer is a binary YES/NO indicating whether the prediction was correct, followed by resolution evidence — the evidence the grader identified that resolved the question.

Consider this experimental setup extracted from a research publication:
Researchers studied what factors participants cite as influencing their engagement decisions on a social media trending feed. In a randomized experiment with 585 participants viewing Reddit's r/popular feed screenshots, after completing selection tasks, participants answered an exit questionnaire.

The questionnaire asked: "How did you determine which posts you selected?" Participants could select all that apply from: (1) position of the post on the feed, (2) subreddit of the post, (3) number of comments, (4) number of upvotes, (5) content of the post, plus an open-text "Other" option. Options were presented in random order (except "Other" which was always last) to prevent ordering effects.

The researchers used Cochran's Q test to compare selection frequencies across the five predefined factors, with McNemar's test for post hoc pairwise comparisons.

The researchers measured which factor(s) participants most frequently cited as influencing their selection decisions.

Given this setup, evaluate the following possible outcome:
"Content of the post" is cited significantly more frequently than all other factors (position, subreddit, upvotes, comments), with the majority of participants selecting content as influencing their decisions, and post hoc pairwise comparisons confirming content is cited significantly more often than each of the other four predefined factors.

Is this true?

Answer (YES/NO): YES